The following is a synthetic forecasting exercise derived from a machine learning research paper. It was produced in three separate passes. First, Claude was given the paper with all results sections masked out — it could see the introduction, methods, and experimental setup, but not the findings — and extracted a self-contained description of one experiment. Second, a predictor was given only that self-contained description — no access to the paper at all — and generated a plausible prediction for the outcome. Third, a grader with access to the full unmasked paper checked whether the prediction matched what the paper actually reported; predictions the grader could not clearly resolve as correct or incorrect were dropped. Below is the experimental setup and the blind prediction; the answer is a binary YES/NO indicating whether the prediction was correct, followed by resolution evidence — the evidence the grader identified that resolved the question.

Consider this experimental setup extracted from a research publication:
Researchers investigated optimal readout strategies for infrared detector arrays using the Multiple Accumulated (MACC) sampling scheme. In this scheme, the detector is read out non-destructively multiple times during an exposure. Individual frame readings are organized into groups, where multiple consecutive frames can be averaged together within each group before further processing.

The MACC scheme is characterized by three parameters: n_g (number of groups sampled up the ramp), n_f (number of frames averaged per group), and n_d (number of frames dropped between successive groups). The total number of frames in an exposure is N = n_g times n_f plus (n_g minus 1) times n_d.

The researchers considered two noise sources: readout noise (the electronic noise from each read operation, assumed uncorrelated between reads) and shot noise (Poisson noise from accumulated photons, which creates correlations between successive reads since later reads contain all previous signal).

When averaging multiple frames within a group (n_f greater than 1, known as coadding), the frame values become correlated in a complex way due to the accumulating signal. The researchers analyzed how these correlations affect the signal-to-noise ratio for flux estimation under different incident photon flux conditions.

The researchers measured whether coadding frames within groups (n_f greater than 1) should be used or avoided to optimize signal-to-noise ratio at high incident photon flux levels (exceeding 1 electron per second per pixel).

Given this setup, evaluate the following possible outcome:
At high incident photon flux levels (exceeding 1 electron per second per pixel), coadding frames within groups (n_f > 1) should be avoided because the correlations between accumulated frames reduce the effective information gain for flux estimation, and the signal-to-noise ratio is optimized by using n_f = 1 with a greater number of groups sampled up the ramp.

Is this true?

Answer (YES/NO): YES